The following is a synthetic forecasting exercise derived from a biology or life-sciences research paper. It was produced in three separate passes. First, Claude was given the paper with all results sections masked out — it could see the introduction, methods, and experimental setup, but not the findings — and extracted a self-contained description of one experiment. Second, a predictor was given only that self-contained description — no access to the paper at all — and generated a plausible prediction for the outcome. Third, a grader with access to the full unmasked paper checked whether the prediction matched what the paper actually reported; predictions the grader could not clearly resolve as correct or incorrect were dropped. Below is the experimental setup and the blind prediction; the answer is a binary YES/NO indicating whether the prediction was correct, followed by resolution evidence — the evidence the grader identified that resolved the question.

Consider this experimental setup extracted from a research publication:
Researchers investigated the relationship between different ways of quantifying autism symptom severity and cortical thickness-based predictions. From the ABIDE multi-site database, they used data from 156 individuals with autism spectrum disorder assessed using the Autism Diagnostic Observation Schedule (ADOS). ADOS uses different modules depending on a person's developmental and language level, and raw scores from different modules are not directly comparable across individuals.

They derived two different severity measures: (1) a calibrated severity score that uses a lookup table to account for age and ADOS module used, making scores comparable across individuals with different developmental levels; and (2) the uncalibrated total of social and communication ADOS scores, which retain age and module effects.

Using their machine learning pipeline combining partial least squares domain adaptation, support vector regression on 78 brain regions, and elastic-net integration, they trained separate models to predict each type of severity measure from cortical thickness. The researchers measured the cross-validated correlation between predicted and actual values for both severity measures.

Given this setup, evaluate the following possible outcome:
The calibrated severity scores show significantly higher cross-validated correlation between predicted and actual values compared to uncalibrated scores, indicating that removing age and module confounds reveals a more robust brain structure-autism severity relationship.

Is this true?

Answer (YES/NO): NO